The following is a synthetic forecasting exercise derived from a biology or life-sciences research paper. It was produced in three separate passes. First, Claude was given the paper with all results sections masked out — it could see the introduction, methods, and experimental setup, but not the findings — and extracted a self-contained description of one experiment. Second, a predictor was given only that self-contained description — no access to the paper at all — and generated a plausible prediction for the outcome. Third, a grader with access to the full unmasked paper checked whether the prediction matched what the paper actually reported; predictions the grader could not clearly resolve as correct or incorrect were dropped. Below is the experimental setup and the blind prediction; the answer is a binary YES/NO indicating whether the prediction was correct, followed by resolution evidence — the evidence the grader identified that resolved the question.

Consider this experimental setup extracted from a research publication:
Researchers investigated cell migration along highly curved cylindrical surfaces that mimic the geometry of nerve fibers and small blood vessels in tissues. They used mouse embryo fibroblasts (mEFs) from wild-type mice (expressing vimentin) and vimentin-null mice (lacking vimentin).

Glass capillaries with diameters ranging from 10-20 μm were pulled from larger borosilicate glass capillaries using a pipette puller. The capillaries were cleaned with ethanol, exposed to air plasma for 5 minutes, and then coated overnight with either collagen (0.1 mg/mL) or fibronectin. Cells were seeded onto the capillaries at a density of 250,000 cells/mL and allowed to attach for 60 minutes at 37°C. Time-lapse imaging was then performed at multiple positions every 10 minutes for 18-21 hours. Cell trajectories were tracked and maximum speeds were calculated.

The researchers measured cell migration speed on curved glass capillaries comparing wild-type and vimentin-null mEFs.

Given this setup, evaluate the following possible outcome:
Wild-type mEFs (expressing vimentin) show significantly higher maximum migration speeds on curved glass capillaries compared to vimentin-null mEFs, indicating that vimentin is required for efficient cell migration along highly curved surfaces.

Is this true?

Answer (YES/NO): NO